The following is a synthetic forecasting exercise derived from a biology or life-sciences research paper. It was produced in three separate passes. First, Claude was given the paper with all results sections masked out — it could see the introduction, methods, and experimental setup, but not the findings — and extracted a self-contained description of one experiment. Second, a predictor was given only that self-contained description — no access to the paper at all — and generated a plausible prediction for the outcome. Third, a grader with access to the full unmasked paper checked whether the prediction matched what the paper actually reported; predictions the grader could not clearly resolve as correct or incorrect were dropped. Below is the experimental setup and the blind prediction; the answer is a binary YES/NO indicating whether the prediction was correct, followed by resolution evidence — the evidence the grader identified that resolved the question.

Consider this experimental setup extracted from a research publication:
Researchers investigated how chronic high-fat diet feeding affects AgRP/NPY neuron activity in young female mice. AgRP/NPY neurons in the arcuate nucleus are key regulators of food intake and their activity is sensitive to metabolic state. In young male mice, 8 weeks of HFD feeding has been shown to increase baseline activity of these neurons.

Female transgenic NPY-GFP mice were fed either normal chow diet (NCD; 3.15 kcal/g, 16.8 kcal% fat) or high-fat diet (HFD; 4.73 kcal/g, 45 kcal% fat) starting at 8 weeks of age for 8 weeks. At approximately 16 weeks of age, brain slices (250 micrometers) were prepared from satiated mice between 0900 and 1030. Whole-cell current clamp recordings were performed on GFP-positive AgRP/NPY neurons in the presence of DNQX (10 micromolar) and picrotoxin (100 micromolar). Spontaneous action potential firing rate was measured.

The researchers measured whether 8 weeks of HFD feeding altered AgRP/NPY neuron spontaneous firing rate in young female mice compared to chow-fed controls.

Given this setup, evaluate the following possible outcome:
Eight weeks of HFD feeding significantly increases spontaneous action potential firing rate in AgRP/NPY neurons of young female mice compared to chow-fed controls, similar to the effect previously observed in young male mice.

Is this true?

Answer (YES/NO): YES